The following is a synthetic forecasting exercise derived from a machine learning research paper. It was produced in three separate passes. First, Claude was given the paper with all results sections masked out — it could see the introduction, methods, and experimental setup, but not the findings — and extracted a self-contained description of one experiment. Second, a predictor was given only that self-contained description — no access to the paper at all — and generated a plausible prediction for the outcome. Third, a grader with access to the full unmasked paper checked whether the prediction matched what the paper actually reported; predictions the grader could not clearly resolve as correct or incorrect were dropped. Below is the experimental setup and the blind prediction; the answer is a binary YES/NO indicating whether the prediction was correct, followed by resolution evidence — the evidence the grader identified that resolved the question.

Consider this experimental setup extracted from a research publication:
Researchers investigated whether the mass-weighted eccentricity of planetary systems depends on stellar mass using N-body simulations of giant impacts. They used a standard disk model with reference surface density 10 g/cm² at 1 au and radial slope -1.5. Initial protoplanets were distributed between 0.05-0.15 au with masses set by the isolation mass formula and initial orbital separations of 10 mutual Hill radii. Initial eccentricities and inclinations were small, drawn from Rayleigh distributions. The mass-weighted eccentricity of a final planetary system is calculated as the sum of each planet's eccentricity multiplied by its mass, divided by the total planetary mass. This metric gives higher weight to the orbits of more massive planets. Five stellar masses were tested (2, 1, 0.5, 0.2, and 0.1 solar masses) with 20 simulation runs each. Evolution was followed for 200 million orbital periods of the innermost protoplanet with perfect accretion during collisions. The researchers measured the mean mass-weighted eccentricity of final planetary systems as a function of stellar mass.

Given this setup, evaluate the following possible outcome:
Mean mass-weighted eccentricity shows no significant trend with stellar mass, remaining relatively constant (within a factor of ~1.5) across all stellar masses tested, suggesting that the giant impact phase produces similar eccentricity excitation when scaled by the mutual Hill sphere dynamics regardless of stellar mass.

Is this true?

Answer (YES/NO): NO